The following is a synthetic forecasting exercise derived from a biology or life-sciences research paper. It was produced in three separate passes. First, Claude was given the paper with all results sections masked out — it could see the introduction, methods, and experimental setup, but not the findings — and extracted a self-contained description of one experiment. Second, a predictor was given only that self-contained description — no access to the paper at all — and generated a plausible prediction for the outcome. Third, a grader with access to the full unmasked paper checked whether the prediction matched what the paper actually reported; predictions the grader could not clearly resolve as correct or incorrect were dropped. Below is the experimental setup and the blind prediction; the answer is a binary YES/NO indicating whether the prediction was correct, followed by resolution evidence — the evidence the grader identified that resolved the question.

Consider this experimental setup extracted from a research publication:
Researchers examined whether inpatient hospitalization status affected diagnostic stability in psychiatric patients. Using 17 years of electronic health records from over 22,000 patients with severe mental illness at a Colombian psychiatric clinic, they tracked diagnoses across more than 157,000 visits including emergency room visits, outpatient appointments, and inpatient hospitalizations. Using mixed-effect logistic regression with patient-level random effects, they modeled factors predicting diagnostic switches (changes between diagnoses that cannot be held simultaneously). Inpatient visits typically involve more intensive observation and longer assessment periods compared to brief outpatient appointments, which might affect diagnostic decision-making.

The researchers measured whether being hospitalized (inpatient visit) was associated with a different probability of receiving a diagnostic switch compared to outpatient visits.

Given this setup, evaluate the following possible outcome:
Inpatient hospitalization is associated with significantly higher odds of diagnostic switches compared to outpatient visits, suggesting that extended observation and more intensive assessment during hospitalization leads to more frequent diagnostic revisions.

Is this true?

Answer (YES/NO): YES